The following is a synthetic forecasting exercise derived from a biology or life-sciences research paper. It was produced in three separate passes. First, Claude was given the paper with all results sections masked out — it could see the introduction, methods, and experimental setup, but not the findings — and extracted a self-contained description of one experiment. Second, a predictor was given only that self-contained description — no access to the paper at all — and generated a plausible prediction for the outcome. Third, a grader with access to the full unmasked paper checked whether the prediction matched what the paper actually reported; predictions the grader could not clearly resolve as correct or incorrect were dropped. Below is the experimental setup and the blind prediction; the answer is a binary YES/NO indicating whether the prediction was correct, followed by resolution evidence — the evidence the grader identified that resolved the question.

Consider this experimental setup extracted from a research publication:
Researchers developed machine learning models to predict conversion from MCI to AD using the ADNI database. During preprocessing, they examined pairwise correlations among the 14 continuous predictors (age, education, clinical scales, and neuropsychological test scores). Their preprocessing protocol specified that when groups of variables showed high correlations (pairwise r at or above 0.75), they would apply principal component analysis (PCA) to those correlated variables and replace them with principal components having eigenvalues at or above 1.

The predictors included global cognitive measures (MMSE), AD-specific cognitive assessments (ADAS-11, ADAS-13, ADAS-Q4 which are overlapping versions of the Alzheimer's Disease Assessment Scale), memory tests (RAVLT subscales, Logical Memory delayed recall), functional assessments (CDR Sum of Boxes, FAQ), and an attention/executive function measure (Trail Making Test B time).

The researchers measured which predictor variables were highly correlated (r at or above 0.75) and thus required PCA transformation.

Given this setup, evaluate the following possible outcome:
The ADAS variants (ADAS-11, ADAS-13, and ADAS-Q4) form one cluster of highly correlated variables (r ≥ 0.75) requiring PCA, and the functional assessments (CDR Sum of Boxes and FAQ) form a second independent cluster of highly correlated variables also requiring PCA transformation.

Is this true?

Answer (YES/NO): NO